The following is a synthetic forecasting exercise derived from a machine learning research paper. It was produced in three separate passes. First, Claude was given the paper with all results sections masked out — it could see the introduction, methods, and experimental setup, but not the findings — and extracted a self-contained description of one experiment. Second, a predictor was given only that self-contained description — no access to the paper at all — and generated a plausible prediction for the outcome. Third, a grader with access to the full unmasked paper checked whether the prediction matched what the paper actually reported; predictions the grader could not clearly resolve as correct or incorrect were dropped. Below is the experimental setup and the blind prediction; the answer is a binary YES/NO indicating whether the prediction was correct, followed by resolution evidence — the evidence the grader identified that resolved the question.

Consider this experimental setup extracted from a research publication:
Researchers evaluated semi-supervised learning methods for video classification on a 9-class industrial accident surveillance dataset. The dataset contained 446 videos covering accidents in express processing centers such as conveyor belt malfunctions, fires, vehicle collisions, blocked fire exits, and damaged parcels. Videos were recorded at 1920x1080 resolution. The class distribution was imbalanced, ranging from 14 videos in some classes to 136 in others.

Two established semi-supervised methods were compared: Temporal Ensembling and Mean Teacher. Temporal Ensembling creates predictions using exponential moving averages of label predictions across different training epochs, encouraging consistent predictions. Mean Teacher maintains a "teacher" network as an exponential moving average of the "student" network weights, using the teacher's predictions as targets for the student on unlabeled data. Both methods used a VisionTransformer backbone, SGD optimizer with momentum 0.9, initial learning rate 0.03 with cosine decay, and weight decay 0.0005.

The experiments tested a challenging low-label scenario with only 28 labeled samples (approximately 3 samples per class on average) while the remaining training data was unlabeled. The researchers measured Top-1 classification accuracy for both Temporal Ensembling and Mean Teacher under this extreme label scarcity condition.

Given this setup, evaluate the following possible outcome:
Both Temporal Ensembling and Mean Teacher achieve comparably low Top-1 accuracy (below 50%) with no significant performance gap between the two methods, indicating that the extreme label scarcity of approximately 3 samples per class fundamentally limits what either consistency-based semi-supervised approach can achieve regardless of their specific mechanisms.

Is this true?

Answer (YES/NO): NO